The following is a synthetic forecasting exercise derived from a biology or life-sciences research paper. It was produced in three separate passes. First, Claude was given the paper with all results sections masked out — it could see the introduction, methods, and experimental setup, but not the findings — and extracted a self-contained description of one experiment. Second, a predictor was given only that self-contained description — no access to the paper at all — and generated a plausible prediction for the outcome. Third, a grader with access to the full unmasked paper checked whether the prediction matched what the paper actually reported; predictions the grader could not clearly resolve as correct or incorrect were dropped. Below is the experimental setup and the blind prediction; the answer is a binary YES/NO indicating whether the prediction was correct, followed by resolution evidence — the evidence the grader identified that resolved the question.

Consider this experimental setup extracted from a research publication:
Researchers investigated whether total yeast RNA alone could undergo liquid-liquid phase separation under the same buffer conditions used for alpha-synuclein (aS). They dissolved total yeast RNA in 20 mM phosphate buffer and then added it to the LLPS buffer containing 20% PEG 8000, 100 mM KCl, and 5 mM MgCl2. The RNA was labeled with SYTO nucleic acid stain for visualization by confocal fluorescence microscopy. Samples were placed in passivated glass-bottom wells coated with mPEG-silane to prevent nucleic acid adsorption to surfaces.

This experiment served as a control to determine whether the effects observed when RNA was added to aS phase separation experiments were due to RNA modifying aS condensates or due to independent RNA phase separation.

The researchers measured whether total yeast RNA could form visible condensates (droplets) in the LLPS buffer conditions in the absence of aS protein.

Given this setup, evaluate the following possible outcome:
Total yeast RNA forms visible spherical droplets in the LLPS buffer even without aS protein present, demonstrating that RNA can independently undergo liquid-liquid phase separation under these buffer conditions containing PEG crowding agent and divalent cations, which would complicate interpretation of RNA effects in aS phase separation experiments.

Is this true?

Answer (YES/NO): YES